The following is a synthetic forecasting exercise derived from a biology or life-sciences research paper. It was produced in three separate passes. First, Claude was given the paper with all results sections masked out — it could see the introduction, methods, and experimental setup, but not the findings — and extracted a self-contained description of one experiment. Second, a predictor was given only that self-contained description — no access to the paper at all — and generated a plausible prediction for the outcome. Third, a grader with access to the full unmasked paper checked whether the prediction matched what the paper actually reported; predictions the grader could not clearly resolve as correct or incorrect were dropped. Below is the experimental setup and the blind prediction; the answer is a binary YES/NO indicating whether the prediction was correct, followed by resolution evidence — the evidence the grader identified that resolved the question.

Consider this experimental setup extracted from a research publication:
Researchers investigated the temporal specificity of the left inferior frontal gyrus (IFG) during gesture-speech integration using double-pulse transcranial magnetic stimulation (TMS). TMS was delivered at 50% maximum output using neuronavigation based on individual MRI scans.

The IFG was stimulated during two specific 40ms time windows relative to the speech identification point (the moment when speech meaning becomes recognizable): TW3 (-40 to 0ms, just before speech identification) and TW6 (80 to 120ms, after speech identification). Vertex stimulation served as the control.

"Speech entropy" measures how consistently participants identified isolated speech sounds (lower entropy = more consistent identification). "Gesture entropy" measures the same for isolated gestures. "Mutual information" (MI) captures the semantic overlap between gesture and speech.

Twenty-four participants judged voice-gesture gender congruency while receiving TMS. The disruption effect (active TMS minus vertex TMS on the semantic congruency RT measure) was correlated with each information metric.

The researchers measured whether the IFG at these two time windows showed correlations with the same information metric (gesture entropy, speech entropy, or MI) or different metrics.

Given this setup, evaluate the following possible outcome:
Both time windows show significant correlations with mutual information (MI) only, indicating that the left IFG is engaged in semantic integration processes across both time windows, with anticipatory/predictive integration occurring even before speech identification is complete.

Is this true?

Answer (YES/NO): NO